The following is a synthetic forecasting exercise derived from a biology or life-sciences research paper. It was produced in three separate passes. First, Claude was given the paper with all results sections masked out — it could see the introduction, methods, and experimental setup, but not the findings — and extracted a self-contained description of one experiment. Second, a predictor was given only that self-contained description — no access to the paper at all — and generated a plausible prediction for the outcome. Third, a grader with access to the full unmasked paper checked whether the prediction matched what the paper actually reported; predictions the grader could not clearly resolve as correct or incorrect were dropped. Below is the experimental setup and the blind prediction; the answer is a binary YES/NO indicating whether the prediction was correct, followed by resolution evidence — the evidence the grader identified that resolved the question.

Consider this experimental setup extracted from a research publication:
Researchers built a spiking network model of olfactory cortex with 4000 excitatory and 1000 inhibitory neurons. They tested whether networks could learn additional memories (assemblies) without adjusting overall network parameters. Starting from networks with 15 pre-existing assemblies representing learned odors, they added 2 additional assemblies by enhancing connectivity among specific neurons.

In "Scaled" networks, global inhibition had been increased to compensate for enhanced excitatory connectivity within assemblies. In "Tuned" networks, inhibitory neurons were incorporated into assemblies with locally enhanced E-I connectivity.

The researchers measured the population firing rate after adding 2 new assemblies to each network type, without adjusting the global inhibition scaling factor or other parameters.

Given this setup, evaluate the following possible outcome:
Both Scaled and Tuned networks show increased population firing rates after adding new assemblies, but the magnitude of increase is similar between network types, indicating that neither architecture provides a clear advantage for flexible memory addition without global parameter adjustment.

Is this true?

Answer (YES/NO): NO